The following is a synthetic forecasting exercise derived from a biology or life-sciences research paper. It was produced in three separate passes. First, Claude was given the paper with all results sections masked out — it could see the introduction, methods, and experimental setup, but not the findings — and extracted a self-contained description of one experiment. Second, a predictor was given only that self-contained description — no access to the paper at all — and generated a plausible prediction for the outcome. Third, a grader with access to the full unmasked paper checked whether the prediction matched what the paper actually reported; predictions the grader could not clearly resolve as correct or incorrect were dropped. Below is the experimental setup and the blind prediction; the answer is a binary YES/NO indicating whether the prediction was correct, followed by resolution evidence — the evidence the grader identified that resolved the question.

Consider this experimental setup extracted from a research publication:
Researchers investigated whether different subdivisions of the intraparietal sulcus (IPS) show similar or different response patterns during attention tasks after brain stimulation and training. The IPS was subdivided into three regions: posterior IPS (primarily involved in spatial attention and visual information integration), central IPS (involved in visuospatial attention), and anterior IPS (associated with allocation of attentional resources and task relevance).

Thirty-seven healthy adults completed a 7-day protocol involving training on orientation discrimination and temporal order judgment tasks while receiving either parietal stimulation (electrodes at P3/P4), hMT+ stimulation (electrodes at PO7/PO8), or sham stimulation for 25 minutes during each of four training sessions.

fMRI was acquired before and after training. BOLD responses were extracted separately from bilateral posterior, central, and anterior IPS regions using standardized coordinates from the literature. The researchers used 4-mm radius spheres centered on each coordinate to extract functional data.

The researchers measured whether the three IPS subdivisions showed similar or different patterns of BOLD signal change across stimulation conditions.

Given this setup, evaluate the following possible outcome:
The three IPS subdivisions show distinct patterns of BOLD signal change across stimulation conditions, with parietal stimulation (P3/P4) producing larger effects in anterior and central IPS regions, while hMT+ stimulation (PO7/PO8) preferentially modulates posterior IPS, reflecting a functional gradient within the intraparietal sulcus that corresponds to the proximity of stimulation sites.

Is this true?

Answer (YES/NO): NO